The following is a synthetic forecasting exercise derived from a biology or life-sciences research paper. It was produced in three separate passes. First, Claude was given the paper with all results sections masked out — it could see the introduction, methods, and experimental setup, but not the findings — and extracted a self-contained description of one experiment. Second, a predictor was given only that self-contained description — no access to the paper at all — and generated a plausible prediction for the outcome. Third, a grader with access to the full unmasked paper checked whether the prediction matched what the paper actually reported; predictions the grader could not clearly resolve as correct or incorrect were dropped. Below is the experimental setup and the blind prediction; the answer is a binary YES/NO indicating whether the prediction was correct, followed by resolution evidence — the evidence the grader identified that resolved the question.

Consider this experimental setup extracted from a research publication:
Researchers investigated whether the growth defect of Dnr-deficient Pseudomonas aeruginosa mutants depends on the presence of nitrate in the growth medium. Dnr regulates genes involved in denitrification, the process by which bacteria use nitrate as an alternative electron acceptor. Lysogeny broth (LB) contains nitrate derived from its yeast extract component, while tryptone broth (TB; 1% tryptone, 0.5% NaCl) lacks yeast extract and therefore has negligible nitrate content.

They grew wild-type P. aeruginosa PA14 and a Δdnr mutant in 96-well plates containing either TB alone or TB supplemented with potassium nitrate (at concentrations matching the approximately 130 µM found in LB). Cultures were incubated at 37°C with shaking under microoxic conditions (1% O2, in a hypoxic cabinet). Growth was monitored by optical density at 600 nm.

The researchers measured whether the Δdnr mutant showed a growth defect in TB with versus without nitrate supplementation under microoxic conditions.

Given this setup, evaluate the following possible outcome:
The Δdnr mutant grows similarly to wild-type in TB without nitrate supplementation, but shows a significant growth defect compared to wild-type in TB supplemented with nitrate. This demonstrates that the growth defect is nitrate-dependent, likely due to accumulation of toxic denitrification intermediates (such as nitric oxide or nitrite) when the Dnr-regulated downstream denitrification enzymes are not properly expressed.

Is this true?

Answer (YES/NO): YES